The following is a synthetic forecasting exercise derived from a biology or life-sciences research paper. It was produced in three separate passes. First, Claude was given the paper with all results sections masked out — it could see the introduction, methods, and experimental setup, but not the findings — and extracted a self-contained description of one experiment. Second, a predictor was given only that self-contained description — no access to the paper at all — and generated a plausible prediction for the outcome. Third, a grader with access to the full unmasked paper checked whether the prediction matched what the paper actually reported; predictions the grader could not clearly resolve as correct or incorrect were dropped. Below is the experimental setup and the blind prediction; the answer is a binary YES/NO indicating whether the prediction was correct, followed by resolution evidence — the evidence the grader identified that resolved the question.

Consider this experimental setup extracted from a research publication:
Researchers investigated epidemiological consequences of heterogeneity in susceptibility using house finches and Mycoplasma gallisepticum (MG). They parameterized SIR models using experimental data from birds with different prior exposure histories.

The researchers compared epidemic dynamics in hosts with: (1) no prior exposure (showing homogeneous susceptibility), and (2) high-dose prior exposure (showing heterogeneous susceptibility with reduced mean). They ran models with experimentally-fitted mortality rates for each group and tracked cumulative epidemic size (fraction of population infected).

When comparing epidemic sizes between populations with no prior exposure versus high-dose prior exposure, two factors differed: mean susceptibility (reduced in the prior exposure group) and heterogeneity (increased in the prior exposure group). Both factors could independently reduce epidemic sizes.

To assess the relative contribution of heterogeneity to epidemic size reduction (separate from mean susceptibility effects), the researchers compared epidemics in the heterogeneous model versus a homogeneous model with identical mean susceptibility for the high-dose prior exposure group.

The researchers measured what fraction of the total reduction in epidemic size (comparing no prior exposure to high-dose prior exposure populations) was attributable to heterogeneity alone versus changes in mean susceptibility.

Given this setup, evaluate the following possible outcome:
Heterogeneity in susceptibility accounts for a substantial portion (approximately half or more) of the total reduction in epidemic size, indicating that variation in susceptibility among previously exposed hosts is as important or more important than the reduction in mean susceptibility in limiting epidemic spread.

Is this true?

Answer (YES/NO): YES